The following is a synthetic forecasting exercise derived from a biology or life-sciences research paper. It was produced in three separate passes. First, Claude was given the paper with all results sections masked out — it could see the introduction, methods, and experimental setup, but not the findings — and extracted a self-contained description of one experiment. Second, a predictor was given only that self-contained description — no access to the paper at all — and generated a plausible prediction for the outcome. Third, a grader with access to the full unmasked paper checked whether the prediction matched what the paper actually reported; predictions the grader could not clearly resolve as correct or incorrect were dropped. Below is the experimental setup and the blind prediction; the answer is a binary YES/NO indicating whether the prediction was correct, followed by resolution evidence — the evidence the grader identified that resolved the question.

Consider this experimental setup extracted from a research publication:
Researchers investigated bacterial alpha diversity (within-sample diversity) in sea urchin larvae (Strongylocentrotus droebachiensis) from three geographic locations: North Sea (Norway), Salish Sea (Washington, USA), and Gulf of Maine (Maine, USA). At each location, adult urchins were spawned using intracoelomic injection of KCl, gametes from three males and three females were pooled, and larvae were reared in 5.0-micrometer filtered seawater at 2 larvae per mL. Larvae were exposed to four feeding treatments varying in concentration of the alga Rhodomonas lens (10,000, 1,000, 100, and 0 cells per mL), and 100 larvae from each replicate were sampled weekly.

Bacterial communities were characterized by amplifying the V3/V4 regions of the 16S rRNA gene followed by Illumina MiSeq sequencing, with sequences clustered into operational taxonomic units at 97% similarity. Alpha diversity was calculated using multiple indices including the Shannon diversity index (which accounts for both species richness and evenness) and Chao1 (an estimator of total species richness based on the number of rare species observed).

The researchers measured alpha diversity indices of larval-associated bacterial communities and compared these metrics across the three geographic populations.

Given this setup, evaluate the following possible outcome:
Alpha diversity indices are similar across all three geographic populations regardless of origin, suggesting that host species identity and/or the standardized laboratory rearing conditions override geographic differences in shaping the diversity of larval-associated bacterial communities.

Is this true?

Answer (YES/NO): NO